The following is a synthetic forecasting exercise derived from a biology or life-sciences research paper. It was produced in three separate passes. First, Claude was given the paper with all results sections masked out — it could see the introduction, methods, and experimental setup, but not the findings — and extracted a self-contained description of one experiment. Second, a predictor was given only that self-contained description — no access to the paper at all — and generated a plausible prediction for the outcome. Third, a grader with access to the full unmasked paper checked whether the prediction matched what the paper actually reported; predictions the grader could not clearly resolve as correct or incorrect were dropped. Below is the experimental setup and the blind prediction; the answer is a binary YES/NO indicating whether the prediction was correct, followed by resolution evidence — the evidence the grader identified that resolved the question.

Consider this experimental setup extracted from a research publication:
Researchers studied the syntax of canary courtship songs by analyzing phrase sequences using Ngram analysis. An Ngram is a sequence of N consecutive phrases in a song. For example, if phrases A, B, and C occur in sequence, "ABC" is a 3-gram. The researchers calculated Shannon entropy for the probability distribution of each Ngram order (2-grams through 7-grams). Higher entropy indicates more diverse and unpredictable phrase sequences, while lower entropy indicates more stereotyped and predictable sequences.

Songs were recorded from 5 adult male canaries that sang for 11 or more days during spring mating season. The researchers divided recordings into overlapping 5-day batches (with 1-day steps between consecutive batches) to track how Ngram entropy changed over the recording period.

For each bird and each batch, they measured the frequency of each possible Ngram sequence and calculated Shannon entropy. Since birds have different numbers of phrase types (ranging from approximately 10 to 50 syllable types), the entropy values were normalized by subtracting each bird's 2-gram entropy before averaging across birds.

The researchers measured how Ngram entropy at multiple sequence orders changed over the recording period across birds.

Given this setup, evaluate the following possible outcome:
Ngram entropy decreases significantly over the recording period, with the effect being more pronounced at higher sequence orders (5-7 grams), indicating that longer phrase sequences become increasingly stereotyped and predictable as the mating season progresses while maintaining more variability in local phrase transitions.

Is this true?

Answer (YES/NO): NO